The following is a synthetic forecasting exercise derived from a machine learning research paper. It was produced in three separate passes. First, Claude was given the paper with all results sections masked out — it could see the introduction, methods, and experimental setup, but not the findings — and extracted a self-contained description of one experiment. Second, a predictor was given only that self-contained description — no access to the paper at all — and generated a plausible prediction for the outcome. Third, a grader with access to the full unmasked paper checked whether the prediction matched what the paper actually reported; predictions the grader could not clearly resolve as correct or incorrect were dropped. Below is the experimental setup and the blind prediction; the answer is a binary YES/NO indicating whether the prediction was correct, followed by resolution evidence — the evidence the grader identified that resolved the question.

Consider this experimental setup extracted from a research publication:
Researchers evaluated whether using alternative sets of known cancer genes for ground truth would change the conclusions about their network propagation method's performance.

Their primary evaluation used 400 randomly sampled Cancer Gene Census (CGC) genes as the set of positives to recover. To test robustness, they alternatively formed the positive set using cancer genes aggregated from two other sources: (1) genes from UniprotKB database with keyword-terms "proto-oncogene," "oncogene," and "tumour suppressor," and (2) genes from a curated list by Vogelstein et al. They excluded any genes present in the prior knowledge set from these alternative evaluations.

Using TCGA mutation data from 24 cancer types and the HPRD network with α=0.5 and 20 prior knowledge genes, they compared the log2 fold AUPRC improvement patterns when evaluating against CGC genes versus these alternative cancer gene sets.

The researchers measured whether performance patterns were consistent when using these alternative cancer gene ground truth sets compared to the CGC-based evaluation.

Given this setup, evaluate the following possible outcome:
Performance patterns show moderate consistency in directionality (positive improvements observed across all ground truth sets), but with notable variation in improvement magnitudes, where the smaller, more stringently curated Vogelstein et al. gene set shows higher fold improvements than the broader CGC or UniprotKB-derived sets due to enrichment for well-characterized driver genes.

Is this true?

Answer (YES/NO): NO